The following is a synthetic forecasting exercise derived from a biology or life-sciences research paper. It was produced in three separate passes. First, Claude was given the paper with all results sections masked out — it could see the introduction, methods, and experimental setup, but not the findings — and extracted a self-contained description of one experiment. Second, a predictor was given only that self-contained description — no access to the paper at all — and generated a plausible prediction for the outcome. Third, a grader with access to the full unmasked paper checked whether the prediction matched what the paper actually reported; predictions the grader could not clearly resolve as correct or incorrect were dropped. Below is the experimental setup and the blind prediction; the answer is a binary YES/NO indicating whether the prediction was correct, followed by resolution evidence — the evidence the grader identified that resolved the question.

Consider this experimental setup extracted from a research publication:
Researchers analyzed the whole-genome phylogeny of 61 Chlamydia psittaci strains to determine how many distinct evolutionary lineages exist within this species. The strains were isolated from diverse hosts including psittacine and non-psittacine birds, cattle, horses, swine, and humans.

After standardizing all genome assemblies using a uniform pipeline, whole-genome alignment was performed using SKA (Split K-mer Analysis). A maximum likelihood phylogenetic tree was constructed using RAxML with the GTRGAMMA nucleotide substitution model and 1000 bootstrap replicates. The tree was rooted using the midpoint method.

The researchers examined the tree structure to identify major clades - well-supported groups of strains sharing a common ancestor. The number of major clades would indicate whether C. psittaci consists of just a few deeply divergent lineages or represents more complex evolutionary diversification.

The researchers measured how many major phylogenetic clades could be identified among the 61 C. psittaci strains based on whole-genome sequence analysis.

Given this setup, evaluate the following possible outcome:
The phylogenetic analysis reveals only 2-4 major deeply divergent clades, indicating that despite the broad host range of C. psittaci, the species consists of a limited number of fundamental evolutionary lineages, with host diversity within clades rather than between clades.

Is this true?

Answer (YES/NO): NO